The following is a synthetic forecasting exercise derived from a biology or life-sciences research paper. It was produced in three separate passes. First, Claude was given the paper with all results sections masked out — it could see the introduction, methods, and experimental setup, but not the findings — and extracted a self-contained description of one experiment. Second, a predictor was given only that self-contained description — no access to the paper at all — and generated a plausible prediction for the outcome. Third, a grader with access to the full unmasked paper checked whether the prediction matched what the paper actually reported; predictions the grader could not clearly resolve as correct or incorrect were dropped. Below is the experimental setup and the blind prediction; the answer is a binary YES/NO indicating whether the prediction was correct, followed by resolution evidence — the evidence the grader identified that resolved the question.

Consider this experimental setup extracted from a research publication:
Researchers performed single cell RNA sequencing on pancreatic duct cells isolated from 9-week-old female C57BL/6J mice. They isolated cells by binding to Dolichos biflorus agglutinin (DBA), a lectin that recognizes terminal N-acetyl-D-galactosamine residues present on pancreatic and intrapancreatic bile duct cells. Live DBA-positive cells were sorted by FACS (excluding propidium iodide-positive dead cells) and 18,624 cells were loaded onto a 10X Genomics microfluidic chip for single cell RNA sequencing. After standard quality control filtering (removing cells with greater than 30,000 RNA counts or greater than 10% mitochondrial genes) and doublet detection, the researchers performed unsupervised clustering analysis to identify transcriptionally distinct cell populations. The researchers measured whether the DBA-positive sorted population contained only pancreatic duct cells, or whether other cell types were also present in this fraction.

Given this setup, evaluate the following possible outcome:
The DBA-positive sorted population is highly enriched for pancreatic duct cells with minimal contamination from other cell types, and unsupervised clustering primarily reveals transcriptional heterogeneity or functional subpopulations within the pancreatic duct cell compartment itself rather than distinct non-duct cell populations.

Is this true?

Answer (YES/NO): NO